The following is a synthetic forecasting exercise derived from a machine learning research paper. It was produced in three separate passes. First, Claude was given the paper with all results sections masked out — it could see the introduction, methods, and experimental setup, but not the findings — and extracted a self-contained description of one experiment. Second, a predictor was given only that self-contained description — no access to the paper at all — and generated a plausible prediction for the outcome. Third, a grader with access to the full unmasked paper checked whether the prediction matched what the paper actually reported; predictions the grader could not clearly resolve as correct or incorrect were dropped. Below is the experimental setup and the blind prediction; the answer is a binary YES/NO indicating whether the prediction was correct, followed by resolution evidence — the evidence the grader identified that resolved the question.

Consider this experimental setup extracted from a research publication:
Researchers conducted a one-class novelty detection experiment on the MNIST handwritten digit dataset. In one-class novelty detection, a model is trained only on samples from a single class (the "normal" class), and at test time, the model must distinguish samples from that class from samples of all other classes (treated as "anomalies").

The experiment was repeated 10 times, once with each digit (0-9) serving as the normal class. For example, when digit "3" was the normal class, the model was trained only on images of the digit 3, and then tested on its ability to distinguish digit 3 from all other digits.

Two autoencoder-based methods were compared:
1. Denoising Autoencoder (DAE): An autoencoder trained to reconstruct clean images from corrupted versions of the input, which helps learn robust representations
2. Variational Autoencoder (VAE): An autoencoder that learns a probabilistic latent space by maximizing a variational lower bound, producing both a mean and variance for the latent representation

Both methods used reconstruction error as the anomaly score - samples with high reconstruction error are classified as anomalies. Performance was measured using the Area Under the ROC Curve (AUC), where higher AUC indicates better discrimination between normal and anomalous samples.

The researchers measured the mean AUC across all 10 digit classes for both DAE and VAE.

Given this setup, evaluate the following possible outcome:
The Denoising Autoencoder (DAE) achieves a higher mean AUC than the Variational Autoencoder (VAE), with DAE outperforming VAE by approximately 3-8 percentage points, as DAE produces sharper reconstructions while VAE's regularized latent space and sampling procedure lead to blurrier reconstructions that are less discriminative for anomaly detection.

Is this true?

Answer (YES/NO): NO